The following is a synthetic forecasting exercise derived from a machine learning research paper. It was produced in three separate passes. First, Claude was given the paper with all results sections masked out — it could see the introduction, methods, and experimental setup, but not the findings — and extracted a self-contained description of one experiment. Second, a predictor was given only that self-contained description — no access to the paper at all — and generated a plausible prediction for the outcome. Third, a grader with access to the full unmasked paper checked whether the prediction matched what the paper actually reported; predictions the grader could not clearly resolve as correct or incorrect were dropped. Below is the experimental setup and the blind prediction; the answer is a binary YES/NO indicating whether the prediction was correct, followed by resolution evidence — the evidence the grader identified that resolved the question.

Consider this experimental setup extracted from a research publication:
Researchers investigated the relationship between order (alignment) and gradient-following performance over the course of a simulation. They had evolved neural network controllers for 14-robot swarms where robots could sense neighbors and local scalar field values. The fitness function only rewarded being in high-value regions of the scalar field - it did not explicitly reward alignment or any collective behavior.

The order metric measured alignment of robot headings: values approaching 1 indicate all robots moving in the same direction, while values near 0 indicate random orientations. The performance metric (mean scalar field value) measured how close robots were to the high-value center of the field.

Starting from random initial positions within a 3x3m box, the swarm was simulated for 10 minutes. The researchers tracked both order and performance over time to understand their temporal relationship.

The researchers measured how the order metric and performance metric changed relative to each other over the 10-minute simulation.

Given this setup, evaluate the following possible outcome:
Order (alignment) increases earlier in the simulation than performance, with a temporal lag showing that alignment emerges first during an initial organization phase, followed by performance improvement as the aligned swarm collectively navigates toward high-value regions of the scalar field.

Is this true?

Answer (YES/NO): NO